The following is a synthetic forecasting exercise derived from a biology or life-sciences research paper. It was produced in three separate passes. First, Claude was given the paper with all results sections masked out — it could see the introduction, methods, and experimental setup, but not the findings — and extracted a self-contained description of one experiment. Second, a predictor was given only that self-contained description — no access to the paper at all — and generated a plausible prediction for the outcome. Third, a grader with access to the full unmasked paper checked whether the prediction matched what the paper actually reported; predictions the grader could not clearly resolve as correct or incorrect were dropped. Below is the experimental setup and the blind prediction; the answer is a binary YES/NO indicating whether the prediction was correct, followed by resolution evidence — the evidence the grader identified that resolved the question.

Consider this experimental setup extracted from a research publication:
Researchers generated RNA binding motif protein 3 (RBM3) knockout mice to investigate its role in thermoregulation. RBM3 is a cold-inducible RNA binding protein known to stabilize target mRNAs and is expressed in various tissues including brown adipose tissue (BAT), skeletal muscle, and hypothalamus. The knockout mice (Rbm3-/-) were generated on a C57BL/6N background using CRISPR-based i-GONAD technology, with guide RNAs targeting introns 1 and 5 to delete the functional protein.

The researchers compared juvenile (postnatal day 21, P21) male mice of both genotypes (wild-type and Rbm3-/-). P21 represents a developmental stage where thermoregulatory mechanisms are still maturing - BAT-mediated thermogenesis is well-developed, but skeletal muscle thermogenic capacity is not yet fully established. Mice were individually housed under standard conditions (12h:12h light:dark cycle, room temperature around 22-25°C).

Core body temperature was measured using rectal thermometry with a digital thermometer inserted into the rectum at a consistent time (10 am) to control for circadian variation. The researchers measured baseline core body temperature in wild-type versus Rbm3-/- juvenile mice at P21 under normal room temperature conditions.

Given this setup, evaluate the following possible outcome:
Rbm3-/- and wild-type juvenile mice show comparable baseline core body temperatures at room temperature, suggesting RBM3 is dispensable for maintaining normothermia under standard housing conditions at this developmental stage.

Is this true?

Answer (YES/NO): NO